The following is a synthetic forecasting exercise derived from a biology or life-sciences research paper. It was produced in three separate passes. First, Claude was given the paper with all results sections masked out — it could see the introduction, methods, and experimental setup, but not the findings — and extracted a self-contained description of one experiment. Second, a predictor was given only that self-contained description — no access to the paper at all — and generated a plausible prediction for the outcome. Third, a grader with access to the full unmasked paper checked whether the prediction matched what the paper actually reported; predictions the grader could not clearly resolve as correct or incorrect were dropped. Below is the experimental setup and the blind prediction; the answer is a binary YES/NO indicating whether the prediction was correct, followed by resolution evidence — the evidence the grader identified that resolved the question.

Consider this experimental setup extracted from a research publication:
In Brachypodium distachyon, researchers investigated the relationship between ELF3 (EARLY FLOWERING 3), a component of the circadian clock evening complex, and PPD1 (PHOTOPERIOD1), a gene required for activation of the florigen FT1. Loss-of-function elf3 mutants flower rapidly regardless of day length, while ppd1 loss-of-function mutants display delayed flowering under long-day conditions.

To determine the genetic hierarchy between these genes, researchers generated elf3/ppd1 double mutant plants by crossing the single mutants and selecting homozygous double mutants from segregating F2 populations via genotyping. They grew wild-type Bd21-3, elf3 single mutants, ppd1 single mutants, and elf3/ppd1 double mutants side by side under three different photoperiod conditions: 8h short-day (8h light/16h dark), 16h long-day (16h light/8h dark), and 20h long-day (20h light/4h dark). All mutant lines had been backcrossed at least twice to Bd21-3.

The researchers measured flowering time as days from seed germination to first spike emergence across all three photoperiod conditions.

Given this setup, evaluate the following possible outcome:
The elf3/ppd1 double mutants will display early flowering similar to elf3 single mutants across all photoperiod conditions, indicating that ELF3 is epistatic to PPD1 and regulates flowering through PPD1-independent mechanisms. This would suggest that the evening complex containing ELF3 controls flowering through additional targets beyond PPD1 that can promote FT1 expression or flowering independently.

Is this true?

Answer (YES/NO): NO